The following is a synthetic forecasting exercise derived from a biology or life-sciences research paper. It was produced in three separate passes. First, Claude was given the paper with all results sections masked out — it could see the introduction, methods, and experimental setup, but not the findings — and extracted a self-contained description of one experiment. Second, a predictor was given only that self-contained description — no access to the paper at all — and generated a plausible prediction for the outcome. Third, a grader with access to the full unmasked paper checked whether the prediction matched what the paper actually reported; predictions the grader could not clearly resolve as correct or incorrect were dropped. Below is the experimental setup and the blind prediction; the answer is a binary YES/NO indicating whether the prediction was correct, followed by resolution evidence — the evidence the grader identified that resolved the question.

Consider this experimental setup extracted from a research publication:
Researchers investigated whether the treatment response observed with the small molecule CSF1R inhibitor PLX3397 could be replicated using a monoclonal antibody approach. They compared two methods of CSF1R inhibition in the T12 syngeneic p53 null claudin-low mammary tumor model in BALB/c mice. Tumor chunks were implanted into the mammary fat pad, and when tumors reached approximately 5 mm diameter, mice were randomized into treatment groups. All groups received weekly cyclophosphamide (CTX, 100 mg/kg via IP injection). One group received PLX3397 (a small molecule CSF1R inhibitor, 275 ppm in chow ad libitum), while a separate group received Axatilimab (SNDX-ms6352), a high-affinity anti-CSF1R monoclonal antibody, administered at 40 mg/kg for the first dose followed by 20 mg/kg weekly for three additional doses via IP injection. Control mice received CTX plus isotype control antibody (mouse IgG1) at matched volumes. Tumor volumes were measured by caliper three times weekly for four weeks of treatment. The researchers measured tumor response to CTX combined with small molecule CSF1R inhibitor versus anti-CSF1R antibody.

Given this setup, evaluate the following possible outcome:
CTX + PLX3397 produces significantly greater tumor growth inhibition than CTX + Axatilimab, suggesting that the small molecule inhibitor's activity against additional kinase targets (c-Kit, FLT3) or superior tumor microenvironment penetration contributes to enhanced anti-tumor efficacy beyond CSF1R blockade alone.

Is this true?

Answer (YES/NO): NO